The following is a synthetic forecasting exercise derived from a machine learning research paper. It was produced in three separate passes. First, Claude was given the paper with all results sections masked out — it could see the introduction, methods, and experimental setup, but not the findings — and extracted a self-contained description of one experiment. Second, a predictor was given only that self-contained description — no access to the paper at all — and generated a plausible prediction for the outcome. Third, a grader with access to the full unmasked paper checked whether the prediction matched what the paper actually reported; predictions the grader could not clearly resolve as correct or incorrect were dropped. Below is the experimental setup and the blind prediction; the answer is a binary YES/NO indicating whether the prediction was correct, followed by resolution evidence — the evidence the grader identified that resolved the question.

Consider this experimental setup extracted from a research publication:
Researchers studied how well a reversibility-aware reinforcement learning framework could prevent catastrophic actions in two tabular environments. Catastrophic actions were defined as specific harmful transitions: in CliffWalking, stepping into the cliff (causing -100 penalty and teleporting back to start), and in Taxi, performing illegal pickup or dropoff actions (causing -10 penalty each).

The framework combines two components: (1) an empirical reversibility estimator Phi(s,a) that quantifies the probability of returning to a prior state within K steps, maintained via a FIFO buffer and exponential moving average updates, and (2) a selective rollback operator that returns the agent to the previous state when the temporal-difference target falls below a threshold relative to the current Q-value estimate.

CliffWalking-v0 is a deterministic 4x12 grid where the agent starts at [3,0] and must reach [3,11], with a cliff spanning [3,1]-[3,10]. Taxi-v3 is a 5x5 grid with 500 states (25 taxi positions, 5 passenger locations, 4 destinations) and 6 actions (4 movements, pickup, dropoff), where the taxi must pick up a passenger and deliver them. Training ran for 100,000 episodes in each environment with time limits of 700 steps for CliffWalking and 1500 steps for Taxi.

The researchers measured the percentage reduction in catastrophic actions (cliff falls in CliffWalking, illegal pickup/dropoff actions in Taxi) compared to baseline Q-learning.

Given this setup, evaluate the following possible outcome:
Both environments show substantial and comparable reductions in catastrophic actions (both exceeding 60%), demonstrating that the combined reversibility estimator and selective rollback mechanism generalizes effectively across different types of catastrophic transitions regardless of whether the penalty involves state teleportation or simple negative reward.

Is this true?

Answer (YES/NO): YES